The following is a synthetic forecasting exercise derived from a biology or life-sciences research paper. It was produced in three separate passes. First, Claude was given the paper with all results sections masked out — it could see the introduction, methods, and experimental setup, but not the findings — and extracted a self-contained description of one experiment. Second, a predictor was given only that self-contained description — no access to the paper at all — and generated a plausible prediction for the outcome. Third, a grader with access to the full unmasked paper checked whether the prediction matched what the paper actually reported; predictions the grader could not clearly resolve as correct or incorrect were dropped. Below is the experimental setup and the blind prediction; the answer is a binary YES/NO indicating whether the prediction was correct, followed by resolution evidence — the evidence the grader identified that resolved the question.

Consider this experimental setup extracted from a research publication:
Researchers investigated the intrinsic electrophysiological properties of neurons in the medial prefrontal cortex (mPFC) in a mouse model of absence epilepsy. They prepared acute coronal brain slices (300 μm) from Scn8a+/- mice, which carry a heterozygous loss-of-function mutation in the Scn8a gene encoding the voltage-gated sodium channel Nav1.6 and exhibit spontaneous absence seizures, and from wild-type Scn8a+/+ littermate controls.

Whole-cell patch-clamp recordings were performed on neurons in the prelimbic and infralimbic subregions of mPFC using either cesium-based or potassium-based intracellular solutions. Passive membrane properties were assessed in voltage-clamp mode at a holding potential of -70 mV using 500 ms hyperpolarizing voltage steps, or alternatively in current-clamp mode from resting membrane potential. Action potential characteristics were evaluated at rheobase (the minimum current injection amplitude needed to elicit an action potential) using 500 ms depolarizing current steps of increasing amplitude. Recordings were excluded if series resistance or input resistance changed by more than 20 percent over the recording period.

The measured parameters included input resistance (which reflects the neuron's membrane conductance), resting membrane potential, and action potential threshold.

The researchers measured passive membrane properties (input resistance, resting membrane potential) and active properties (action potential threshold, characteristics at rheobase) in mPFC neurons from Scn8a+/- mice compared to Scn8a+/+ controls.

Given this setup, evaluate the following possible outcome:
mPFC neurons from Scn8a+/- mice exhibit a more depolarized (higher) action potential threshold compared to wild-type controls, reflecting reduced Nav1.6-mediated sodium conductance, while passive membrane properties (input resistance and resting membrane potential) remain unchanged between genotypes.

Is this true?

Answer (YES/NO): NO